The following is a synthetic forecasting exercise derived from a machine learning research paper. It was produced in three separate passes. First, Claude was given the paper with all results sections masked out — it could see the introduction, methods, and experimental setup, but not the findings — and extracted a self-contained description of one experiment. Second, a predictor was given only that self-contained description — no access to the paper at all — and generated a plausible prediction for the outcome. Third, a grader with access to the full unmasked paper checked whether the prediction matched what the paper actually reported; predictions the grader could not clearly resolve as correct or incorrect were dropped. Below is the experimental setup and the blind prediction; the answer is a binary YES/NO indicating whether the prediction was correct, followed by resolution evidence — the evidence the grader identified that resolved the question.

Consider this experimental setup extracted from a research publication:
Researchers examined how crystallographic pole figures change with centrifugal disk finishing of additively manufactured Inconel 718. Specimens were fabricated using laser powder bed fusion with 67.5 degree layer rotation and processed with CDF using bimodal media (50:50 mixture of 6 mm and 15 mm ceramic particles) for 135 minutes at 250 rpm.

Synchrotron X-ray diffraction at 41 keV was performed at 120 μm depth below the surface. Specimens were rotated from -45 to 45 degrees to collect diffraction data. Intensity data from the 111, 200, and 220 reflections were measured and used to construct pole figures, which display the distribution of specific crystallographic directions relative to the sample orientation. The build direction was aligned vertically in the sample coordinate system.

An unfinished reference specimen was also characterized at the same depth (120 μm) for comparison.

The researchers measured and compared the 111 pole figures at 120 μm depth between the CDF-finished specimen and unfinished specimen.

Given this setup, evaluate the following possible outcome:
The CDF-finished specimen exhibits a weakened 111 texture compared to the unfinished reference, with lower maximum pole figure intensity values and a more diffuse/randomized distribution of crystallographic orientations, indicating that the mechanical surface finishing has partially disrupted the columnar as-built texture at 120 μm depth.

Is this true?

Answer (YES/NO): NO